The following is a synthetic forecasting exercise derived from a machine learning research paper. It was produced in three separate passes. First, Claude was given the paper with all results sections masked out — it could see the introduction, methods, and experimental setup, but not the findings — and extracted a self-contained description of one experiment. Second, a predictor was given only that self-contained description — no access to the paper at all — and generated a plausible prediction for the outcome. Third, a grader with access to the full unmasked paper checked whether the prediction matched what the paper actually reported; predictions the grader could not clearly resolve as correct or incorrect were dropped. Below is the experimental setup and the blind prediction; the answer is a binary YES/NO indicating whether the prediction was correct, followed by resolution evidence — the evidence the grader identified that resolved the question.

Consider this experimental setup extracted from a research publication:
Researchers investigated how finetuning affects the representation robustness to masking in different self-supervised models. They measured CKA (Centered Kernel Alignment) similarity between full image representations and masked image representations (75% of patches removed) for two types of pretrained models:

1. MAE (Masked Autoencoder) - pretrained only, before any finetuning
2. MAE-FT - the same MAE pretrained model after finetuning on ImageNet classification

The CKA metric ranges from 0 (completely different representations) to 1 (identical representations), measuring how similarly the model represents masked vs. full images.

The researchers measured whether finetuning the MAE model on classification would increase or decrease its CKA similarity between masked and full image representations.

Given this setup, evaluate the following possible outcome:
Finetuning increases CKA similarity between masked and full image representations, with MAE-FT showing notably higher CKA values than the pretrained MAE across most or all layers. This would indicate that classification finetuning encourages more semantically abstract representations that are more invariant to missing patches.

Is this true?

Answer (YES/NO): NO